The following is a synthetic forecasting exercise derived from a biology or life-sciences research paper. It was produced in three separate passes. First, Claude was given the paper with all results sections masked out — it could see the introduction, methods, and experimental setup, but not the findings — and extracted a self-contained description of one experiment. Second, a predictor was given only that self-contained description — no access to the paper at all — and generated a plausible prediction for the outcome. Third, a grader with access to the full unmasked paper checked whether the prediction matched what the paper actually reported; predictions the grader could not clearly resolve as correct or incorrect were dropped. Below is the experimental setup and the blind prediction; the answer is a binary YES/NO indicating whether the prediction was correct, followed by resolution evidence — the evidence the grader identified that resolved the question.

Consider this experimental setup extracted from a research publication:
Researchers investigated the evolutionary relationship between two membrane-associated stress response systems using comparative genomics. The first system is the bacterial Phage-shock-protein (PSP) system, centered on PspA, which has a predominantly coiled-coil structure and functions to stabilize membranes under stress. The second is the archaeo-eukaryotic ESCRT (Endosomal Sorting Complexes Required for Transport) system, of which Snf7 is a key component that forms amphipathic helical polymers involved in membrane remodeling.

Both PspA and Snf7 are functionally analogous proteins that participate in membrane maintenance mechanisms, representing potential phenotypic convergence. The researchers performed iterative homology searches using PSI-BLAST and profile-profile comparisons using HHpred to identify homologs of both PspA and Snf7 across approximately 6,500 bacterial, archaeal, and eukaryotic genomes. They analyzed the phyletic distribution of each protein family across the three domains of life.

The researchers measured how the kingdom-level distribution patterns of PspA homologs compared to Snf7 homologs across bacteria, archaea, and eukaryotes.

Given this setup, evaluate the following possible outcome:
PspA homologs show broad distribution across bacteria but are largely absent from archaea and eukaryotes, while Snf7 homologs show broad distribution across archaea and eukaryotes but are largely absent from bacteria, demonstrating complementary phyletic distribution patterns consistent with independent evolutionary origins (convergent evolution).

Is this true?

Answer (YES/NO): NO